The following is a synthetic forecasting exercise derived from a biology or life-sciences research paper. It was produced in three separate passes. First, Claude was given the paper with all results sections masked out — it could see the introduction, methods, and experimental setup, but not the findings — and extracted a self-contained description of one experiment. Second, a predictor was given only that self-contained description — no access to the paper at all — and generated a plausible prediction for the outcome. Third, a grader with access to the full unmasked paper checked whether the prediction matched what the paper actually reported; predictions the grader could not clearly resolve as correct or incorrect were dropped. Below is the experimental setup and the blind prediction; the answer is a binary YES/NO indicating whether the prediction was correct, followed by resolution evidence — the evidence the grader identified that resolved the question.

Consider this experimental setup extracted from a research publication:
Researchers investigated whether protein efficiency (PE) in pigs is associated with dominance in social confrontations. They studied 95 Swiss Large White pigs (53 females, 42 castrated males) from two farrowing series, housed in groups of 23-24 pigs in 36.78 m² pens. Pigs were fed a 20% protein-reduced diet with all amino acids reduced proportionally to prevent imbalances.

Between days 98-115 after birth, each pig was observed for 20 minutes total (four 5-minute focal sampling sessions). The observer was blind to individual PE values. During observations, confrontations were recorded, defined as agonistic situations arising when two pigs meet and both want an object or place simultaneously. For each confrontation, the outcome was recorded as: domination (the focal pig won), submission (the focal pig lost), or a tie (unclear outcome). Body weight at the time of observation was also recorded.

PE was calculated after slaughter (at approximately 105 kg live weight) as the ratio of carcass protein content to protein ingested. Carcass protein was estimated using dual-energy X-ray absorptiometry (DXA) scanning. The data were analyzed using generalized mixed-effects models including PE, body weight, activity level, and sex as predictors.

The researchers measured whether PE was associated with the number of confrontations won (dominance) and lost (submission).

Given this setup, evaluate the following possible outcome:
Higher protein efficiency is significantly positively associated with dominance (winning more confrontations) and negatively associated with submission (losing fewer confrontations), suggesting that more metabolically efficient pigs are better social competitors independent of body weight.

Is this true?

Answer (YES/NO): NO